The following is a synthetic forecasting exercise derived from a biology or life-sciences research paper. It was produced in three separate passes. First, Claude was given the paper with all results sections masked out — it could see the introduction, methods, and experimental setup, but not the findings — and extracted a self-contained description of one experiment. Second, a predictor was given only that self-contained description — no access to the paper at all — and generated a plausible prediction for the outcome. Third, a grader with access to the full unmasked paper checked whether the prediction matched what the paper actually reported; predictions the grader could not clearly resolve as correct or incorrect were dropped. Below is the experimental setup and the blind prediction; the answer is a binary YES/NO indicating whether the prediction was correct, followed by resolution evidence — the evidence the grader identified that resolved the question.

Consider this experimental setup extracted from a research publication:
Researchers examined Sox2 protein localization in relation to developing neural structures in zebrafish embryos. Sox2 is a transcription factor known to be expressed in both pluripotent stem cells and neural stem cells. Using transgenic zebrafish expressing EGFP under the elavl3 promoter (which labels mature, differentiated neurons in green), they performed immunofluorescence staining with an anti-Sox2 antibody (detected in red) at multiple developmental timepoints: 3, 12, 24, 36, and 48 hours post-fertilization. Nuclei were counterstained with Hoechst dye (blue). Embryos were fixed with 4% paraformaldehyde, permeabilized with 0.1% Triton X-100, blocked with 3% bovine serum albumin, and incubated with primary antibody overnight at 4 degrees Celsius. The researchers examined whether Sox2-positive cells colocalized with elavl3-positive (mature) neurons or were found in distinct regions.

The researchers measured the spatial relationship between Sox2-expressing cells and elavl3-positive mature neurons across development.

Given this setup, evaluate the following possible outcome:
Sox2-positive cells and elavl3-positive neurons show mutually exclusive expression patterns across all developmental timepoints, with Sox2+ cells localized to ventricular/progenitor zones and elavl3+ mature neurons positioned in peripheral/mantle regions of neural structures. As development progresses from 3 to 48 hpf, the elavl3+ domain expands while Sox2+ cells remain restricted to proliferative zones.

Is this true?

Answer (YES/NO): NO